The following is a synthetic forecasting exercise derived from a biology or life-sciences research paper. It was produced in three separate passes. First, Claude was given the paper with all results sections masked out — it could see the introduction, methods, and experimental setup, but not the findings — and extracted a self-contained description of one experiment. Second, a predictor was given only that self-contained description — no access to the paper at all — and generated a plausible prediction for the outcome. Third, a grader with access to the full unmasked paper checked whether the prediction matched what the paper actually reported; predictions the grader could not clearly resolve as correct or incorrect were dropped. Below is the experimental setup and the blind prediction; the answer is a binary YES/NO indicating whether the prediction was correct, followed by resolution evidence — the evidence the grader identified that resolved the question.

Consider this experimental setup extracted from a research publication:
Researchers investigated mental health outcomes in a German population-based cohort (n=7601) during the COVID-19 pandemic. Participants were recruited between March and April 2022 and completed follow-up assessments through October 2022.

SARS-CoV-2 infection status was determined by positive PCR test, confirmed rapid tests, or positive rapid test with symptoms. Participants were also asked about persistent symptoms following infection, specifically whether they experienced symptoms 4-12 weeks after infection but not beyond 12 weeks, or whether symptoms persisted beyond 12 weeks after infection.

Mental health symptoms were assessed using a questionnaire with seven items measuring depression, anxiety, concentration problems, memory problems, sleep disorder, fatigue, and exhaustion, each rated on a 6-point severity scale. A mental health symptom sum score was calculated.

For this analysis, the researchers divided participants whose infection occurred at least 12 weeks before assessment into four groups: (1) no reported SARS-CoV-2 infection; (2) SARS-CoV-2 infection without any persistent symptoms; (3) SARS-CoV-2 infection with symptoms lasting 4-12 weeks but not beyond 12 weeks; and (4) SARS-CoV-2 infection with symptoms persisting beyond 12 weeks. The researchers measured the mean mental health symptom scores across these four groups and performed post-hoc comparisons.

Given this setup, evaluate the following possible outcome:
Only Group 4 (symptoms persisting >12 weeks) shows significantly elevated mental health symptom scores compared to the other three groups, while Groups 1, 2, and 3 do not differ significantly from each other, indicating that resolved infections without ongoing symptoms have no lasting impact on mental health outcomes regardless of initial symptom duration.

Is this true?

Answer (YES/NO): YES